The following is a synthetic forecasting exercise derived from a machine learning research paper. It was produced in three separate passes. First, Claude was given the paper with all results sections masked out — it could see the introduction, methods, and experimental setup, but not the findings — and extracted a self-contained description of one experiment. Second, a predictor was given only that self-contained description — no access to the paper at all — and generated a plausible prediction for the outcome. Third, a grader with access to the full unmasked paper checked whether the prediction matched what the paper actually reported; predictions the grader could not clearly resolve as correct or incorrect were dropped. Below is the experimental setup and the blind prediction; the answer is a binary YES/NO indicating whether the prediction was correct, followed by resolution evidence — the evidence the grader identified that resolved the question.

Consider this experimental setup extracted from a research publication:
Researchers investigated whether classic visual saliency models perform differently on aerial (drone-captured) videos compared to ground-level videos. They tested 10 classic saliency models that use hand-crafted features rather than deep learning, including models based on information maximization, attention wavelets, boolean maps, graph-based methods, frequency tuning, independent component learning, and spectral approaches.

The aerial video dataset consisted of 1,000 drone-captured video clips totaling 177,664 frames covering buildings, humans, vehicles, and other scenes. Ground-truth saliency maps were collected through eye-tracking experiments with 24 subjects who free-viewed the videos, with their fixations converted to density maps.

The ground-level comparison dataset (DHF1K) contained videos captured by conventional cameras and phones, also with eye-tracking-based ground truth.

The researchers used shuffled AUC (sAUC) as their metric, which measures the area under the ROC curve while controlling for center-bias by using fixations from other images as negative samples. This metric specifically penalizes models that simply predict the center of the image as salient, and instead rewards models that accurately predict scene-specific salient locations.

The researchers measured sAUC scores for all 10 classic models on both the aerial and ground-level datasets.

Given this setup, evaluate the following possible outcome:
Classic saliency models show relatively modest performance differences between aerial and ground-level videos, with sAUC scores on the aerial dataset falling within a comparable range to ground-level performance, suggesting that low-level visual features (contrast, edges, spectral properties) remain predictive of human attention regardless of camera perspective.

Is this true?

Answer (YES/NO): NO